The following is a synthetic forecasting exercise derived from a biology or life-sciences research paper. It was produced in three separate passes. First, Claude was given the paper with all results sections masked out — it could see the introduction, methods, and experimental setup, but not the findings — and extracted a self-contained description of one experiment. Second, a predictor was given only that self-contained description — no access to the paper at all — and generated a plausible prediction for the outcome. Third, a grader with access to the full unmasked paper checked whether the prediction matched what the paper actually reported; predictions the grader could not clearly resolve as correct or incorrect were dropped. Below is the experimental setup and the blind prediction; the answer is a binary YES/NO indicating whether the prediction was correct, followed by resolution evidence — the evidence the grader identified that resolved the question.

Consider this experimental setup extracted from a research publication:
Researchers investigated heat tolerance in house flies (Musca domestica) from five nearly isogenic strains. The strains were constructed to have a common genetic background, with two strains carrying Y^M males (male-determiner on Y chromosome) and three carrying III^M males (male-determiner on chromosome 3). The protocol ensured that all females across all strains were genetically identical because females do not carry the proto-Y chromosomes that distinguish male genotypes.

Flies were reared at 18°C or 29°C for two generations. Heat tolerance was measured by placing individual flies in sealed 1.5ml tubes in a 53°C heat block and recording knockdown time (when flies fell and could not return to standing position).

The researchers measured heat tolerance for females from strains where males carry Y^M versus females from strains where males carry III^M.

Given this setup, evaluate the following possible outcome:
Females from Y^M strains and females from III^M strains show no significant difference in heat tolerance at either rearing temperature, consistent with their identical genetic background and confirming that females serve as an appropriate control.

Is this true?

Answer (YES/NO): NO